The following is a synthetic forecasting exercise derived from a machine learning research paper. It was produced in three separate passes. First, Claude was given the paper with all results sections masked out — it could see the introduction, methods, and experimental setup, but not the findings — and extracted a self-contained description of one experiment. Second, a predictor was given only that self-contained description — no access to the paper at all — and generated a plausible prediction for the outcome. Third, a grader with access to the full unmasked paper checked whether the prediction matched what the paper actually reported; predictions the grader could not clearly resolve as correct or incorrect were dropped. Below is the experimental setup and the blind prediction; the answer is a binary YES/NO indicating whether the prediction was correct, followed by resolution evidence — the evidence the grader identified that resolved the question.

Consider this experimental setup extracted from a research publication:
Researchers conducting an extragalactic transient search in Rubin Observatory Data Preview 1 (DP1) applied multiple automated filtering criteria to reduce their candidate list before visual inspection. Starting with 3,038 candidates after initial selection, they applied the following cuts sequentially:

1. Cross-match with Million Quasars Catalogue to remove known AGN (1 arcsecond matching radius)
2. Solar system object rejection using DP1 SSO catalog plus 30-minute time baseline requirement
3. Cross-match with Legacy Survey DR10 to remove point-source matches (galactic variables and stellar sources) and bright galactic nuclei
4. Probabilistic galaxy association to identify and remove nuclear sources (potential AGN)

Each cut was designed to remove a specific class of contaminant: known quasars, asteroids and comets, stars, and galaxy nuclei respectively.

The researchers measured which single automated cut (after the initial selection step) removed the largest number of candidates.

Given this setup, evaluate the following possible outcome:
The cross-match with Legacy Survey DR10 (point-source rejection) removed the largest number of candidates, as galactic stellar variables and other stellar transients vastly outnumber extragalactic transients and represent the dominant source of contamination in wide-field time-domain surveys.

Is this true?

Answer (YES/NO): YES